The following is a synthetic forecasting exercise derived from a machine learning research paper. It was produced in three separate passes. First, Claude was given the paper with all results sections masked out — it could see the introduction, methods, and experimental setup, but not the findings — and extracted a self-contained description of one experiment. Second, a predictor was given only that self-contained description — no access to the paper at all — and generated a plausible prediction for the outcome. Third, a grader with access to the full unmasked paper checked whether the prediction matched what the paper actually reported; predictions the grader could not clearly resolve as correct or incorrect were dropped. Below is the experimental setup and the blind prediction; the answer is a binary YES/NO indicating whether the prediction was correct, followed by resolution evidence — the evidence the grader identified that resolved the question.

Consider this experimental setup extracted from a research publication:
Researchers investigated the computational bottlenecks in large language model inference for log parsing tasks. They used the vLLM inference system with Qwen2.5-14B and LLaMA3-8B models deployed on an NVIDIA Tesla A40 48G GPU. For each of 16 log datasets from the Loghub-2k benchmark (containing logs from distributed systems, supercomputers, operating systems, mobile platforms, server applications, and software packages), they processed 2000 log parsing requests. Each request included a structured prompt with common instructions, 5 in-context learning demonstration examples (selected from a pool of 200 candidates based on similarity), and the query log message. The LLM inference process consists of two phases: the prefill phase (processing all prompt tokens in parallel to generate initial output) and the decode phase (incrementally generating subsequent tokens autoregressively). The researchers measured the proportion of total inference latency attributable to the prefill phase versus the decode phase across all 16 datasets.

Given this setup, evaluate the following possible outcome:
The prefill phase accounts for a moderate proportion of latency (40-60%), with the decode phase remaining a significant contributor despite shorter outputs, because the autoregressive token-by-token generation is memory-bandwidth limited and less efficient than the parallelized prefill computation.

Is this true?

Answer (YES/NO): NO